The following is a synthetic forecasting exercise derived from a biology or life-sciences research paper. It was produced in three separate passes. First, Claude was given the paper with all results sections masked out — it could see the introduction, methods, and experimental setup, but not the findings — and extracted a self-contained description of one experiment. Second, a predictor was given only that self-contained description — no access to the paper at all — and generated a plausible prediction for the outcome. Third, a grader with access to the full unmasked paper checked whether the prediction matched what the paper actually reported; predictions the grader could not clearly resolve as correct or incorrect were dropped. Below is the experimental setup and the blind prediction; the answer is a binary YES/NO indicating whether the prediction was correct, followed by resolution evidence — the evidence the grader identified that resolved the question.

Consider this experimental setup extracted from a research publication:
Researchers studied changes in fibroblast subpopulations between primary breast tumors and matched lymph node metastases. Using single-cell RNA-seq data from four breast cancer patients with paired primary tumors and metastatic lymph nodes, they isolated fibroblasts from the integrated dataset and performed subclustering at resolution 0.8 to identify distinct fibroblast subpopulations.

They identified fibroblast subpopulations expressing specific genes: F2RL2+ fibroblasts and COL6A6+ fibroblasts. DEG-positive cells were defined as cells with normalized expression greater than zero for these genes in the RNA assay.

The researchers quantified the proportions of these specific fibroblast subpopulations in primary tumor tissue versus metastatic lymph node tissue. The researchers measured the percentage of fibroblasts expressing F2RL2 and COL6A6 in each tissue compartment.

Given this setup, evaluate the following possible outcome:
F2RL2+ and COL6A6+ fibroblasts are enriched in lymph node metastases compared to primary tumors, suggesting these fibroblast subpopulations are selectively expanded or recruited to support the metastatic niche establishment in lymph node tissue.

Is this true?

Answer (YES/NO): NO